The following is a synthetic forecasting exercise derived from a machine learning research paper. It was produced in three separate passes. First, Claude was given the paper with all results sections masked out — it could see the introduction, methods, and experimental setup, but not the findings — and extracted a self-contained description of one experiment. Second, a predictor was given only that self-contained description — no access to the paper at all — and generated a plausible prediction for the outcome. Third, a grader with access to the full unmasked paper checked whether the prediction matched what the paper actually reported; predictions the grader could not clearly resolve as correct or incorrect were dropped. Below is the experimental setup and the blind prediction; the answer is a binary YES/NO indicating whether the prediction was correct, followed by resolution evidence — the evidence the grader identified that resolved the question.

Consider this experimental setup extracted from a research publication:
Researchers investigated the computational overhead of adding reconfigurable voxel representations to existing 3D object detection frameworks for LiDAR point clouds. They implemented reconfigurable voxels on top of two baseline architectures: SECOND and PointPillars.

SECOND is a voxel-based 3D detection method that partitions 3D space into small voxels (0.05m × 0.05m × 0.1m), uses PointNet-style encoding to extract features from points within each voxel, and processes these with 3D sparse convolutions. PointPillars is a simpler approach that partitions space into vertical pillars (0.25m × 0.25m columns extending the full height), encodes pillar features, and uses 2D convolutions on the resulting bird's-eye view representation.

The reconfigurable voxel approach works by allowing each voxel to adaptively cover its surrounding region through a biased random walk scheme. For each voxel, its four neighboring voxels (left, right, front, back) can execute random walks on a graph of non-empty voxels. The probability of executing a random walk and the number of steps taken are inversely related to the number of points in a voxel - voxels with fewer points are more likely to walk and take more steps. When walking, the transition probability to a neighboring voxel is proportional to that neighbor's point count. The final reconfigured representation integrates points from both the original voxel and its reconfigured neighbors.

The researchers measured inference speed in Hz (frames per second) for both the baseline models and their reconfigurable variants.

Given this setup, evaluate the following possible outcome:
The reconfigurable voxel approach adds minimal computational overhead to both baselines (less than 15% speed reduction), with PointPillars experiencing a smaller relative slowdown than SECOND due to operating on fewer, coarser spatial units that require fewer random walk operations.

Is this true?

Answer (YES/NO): NO